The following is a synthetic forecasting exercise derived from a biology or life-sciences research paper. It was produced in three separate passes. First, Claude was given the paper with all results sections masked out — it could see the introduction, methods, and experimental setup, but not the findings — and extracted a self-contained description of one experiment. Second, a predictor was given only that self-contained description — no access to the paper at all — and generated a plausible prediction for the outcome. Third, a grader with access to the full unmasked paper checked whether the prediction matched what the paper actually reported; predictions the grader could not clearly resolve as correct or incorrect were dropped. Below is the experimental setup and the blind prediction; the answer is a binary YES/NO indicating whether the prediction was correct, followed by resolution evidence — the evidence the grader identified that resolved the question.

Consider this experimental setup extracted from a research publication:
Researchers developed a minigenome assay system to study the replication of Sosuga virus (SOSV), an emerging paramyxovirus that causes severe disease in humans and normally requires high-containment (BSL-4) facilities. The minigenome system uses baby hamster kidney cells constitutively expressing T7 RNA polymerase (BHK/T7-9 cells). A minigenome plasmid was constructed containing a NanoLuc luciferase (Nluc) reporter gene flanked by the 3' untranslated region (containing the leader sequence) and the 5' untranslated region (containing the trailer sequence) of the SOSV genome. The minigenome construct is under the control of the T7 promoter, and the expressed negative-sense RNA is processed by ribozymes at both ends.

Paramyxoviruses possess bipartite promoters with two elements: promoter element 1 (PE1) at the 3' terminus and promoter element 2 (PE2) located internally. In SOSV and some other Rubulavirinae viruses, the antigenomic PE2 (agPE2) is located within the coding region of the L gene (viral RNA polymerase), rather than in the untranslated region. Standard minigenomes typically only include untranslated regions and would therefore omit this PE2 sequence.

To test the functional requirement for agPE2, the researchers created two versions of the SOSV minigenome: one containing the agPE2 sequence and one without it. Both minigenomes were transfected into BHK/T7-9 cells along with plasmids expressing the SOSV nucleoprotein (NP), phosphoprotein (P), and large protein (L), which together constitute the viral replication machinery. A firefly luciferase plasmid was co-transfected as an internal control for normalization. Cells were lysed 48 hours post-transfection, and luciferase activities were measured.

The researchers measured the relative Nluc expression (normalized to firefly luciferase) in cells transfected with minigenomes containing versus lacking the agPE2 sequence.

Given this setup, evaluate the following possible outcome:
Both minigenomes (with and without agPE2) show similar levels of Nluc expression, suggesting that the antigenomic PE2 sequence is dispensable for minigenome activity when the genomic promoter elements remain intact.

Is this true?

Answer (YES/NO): NO